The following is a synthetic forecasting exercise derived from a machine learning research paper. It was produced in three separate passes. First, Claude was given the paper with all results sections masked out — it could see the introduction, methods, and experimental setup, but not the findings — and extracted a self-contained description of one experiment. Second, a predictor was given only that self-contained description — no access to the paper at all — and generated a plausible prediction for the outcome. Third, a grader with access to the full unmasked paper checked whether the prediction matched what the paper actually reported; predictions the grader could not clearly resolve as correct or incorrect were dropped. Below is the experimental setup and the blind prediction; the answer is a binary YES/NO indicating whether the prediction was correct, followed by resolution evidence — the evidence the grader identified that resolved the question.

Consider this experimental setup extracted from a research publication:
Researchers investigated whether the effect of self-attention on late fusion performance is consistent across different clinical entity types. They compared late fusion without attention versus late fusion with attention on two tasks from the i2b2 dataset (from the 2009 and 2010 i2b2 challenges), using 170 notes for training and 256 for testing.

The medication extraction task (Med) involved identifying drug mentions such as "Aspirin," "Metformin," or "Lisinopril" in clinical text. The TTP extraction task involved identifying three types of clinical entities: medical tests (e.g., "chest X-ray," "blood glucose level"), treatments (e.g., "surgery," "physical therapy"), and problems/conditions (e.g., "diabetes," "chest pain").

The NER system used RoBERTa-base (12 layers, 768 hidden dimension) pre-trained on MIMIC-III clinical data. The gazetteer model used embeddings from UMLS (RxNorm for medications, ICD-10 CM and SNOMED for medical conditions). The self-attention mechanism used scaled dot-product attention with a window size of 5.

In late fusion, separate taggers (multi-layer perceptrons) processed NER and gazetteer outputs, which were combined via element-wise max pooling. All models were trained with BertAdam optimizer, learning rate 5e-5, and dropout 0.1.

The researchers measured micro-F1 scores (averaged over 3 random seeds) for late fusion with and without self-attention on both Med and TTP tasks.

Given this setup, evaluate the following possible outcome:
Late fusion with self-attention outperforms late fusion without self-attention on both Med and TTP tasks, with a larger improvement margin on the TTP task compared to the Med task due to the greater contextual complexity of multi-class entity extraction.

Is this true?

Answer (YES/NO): NO